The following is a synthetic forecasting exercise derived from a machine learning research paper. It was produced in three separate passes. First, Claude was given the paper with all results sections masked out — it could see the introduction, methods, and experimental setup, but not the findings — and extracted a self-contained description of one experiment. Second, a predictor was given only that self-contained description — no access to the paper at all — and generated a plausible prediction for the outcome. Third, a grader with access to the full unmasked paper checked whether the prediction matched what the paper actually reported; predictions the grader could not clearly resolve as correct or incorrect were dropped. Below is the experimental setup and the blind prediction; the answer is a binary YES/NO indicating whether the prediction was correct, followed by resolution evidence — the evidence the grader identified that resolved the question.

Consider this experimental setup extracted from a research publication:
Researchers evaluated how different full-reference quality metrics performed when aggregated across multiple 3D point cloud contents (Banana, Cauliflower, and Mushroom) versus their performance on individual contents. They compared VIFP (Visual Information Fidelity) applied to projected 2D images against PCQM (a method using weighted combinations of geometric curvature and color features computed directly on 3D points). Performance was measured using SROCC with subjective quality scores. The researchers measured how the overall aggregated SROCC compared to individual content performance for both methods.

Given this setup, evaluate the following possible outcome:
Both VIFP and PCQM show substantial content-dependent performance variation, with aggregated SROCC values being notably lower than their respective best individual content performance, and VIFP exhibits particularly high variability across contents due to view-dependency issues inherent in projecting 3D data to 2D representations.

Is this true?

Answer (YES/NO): NO